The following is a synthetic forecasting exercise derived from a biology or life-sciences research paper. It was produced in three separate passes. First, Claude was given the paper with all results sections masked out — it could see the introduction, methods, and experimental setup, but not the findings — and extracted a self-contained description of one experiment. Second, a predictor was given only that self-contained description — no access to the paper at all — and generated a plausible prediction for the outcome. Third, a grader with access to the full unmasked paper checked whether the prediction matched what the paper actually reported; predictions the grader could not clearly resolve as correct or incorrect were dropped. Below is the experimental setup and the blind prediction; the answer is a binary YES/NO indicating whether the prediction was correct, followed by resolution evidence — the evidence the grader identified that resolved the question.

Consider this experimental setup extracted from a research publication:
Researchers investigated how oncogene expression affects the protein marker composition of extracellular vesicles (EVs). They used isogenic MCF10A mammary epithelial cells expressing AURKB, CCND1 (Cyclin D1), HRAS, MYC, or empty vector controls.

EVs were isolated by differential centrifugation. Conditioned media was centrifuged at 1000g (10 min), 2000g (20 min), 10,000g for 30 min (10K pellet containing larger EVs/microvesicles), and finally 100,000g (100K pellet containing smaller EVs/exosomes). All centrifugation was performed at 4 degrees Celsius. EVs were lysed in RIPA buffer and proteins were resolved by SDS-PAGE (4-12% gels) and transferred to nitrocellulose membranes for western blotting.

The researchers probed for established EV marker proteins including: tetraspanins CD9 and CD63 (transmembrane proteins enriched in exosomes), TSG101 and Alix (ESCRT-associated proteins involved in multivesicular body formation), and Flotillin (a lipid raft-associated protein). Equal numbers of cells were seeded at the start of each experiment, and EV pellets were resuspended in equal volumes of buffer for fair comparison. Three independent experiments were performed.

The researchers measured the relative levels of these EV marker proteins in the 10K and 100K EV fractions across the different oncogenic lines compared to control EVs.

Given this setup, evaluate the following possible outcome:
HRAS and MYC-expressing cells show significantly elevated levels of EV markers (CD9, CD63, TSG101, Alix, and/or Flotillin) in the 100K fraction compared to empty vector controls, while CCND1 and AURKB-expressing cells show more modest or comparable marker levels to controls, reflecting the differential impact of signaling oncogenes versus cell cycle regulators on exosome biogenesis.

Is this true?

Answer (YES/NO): NO